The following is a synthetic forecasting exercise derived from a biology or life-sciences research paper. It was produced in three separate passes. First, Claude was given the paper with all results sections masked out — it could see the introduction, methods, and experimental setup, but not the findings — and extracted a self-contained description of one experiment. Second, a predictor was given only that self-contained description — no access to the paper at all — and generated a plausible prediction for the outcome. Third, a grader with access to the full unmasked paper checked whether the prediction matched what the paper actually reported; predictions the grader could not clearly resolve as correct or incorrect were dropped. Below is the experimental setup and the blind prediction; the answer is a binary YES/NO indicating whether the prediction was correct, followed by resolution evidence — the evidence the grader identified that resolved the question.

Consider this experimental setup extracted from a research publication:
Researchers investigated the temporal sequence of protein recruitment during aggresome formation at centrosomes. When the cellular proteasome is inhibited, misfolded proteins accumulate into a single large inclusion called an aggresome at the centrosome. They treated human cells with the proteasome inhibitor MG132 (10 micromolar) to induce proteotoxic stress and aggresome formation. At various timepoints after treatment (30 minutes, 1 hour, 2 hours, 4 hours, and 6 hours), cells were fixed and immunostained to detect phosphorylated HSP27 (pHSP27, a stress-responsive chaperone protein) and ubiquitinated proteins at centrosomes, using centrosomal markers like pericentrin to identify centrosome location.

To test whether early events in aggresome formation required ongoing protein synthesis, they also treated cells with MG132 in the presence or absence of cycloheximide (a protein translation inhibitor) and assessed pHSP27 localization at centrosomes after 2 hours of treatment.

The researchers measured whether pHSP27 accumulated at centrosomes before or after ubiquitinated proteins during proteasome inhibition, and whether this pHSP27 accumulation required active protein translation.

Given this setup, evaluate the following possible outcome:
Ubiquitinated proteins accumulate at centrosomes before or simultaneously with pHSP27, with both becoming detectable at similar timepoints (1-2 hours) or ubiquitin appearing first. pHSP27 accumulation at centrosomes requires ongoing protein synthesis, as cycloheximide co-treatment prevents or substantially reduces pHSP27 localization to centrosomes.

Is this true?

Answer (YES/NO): NO